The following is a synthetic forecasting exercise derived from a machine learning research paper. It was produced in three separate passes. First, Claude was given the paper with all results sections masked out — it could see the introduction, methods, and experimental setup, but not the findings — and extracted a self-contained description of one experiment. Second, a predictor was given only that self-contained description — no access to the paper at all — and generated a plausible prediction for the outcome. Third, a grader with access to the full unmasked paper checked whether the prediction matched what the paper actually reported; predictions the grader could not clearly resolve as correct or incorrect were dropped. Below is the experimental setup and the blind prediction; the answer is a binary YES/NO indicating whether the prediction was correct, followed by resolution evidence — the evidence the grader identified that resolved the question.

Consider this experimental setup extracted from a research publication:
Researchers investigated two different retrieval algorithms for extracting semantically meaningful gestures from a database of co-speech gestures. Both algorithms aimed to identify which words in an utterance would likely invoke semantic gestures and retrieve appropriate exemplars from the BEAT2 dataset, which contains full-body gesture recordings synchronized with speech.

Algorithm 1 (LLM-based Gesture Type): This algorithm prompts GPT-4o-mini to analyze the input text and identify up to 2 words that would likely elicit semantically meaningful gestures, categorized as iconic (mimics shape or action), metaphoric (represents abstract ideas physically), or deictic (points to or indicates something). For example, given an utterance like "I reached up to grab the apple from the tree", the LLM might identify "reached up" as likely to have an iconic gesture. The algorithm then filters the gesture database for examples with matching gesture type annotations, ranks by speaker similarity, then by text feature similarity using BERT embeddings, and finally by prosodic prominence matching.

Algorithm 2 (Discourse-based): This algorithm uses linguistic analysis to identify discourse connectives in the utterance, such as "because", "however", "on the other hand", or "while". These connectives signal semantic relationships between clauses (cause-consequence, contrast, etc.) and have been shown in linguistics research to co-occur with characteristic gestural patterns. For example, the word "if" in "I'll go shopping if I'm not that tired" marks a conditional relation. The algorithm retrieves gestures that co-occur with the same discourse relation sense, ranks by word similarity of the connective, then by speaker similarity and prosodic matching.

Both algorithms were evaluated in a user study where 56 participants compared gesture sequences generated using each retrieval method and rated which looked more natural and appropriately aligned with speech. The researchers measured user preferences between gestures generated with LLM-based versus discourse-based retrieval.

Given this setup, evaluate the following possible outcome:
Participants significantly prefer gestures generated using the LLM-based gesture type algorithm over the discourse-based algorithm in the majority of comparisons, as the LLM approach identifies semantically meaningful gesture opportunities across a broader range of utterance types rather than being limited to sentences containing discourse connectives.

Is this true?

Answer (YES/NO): NO